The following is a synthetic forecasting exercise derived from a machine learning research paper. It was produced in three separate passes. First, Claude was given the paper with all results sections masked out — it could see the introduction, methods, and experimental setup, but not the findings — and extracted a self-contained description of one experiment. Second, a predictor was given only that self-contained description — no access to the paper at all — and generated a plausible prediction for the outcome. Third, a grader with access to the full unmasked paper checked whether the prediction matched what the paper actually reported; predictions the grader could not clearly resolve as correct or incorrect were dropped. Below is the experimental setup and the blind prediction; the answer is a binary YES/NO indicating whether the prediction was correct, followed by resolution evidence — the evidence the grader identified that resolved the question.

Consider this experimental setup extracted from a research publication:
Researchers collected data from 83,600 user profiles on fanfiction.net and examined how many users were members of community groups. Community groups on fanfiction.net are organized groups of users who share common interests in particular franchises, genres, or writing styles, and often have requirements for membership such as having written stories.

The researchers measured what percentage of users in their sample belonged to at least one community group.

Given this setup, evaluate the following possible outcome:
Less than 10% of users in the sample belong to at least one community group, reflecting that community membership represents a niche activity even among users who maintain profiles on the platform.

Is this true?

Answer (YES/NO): YES